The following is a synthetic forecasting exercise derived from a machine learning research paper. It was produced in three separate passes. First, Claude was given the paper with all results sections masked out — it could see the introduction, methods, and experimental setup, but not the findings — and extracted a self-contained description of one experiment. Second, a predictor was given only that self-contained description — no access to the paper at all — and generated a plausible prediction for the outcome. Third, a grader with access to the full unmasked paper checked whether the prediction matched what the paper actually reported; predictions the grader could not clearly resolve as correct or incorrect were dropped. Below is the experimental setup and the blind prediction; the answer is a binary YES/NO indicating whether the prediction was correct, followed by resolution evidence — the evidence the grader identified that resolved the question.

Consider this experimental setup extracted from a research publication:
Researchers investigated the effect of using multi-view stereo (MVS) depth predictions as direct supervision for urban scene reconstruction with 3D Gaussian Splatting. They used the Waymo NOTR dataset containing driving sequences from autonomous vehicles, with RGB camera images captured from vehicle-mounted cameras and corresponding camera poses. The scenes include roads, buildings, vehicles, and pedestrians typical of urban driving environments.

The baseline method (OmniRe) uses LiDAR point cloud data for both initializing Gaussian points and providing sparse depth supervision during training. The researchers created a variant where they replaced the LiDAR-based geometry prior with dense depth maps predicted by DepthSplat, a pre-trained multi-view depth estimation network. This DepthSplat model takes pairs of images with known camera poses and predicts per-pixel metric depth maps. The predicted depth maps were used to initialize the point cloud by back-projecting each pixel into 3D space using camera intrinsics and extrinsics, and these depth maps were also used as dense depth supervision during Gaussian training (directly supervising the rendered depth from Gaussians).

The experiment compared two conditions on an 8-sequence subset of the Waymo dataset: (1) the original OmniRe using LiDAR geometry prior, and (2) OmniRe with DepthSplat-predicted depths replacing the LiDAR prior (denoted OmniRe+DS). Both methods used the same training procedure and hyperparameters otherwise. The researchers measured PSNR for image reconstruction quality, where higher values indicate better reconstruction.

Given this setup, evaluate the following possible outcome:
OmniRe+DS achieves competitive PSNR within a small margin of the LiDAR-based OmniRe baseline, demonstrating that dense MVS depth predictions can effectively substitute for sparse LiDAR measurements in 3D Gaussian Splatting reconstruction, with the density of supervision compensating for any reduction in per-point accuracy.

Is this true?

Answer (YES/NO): NO